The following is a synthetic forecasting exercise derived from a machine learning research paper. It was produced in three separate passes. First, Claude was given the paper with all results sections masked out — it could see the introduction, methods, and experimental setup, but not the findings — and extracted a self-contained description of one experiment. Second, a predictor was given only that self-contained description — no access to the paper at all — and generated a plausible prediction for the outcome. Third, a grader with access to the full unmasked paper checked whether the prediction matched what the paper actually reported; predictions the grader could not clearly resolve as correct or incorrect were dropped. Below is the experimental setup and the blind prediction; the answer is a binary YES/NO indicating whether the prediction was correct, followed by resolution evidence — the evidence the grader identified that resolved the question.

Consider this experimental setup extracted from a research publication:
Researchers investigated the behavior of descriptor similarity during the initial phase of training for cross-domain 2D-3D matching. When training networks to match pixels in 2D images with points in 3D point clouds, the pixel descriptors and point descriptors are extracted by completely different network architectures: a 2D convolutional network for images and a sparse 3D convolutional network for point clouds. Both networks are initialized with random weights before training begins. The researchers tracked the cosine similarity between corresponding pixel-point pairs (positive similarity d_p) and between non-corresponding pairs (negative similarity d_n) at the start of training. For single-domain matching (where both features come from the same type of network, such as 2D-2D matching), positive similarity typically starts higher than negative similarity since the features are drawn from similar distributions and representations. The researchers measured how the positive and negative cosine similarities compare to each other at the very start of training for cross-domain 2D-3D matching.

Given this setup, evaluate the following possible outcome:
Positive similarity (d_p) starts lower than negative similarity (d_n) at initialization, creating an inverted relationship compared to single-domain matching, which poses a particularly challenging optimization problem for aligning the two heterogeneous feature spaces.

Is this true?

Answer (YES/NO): YES